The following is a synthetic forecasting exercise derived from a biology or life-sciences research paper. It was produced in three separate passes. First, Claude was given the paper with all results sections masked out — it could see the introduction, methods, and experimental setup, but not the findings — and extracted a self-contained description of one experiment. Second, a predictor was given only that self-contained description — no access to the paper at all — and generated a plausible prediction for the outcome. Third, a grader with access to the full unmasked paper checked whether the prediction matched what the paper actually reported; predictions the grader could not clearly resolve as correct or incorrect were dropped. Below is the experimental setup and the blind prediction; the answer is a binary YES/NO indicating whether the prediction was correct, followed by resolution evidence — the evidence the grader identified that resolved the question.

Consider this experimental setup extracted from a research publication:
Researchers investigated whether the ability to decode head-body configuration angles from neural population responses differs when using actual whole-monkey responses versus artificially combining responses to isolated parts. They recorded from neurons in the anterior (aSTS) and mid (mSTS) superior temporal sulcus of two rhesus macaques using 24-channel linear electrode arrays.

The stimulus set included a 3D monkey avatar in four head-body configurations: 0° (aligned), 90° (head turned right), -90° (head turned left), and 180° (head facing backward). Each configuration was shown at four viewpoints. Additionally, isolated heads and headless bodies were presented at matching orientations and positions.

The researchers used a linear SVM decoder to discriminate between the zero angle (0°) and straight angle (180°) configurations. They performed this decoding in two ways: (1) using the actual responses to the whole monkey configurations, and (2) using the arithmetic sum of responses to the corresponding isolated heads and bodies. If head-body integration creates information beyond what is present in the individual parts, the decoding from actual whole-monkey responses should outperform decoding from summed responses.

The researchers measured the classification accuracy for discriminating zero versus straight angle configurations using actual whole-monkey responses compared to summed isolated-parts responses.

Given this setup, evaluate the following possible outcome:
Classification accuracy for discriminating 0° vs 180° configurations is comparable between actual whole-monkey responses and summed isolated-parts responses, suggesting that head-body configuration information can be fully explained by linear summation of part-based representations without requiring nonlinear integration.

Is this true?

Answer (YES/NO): NO